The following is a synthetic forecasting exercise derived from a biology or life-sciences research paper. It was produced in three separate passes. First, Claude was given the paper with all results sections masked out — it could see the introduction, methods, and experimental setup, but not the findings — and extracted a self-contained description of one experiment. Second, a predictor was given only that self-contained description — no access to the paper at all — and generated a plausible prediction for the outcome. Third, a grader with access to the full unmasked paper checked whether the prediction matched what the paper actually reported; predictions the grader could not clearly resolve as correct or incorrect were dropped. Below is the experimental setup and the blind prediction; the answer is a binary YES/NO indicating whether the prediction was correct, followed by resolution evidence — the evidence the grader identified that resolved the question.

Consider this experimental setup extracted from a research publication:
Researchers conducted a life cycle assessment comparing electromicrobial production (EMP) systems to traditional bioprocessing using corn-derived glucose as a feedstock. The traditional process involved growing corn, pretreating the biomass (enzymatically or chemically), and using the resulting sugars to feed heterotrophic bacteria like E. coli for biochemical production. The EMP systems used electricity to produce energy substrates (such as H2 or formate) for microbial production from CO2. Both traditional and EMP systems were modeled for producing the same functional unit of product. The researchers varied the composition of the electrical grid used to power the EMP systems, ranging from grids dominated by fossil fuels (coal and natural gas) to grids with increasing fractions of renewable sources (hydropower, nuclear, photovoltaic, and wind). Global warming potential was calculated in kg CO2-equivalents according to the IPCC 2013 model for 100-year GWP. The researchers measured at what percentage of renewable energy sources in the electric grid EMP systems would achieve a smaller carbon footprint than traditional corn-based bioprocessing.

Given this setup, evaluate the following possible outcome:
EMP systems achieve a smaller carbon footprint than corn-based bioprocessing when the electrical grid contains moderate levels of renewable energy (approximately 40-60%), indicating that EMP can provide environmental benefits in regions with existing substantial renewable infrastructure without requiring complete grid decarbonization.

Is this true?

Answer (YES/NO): NO